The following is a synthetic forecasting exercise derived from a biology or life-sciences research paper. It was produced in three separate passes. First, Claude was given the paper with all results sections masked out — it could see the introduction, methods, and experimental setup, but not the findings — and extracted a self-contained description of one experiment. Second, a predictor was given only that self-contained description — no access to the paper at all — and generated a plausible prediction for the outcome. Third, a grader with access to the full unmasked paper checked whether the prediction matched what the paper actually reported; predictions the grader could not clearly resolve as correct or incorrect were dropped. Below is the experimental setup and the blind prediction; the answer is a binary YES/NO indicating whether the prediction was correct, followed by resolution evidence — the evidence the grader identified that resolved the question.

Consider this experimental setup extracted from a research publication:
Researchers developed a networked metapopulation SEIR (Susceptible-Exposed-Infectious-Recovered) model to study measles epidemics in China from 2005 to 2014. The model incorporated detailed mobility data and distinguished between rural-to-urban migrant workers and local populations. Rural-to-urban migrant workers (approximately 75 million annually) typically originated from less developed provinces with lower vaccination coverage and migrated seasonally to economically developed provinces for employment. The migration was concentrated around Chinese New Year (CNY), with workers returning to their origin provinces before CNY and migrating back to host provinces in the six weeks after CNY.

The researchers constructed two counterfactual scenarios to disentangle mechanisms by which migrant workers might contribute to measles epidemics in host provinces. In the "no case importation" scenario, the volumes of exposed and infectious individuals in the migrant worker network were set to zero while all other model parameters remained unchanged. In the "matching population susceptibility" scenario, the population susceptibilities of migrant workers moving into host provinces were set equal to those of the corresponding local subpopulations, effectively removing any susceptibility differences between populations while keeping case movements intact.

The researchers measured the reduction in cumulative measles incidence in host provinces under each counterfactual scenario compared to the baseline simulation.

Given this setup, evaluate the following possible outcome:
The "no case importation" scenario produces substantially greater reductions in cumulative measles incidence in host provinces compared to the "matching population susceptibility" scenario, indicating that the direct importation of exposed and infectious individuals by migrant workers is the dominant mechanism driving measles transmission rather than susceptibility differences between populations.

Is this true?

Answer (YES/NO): NO